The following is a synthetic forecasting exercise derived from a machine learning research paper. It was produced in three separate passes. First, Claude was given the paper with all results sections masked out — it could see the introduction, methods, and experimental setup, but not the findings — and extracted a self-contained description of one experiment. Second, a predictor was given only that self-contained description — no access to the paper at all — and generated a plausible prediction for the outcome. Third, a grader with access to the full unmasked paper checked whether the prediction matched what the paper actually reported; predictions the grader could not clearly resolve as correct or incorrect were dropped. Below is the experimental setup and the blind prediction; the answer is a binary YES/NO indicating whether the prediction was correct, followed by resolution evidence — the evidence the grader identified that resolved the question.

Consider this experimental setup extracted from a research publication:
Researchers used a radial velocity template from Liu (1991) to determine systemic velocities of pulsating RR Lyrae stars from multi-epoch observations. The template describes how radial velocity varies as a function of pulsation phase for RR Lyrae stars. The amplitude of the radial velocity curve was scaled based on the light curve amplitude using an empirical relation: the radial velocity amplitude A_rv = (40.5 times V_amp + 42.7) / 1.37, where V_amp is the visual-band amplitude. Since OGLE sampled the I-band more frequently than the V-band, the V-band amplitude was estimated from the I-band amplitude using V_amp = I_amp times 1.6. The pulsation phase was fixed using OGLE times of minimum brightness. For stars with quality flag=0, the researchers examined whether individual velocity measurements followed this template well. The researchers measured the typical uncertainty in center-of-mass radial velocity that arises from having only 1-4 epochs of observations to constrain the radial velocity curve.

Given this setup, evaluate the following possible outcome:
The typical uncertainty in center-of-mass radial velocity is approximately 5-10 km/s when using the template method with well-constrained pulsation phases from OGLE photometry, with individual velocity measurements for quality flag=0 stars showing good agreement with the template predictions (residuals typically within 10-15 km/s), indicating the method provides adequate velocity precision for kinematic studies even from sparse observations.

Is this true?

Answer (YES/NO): YES